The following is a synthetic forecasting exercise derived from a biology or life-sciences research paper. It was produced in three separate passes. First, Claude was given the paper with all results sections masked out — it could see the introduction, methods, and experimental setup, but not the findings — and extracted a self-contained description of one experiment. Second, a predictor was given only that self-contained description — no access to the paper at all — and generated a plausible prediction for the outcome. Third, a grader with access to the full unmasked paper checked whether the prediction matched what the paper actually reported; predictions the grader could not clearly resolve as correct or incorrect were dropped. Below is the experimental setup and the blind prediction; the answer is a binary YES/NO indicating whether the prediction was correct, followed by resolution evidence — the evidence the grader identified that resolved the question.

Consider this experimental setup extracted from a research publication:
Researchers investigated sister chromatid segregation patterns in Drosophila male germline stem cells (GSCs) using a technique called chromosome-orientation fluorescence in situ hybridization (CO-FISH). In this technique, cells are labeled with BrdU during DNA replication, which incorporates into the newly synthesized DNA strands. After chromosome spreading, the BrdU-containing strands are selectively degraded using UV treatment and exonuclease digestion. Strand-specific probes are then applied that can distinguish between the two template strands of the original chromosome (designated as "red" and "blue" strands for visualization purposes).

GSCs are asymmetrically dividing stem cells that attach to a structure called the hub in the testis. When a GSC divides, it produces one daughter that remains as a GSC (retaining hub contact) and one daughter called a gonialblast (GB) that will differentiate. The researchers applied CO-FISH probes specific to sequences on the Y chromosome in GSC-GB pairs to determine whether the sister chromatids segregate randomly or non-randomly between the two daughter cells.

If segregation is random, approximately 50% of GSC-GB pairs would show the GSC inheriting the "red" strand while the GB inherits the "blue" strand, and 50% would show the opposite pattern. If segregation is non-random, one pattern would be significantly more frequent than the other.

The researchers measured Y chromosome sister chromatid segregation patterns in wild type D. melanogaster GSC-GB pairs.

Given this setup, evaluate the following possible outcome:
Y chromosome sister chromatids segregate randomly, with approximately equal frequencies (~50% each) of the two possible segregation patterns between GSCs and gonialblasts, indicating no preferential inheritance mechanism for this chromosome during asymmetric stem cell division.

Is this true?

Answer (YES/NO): NO